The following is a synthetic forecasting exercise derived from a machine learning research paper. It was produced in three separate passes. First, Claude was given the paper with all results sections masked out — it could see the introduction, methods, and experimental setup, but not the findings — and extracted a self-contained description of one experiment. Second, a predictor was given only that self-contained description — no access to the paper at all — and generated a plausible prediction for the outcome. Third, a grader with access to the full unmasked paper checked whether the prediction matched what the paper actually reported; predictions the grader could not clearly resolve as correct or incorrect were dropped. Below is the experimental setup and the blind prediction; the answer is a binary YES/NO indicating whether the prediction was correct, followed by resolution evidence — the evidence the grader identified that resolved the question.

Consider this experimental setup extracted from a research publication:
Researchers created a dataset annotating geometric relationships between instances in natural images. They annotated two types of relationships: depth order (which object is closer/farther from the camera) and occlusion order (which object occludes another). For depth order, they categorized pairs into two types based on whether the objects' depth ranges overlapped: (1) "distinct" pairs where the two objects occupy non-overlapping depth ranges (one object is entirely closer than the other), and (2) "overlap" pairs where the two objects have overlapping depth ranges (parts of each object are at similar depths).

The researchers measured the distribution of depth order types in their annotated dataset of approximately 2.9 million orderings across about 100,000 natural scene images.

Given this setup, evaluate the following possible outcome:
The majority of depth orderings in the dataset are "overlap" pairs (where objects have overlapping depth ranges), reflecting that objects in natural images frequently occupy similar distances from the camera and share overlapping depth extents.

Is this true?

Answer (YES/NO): NO